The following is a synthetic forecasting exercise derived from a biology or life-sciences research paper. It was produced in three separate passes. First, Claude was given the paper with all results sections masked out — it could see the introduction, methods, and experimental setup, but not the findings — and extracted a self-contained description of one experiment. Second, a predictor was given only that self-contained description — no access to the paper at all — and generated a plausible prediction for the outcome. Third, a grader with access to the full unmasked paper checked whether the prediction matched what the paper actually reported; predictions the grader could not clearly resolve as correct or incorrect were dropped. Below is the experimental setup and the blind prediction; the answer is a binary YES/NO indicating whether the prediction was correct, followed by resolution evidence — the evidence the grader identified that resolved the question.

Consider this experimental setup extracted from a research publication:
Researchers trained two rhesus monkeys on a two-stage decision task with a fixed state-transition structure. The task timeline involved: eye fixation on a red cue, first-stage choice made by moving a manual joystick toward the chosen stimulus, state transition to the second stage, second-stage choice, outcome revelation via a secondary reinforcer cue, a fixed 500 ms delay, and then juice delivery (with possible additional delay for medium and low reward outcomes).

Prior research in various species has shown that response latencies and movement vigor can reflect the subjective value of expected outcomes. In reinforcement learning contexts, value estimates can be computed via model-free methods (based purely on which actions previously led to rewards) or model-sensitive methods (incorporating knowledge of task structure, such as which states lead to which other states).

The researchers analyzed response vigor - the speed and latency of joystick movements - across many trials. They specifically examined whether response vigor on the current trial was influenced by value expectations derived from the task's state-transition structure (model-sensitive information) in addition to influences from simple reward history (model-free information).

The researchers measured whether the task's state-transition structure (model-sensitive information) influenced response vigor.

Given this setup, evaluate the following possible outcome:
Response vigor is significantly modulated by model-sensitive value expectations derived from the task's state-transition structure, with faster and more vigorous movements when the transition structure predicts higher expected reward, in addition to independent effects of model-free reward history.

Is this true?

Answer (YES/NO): NO